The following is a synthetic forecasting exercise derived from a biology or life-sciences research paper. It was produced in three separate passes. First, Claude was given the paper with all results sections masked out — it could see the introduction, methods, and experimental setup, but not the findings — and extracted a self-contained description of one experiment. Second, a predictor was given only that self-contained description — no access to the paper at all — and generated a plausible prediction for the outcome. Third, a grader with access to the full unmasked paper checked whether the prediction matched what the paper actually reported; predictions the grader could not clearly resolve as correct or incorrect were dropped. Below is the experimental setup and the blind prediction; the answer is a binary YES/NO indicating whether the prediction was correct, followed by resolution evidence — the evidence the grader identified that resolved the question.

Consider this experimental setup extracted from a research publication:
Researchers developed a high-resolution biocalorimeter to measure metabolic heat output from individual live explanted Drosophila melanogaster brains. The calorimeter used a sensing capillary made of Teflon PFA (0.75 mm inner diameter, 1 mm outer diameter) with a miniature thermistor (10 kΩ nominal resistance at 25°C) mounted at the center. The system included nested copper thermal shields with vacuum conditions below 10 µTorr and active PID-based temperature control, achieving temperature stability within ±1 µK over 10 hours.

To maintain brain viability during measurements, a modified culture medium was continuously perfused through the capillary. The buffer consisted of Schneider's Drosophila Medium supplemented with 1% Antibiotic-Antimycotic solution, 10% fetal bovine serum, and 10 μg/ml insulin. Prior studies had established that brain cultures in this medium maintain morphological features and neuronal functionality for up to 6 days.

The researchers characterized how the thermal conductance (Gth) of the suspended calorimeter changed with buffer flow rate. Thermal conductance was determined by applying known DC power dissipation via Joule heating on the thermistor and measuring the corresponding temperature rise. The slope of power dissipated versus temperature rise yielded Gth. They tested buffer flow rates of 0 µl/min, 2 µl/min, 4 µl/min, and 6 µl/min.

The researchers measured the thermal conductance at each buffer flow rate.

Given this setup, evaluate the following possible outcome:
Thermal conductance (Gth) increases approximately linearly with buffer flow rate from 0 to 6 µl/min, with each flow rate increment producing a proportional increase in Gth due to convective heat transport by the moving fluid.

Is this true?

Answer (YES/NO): NO